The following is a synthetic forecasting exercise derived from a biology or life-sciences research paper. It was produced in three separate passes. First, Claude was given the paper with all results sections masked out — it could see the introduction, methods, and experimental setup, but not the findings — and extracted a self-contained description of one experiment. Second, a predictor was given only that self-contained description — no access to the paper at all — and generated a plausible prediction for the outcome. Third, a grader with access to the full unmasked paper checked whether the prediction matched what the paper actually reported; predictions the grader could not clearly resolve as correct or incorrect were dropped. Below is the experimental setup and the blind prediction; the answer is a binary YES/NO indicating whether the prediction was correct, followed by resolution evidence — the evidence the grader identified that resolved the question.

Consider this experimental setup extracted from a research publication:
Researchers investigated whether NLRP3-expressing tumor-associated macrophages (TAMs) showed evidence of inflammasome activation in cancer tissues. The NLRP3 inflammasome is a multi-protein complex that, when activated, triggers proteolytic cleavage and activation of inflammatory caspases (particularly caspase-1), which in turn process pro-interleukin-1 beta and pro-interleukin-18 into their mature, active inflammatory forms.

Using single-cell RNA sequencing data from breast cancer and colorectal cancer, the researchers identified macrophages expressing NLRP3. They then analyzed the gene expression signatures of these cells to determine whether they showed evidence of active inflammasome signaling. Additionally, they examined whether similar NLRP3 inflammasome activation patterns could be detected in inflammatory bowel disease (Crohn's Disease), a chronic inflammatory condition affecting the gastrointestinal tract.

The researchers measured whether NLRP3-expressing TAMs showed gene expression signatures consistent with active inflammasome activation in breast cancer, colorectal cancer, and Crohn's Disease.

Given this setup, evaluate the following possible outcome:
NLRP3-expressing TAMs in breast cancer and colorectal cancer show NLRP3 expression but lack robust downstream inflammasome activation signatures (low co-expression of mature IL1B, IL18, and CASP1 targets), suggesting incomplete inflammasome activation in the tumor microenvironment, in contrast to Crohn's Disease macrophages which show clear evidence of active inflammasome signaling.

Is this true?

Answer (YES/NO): NO